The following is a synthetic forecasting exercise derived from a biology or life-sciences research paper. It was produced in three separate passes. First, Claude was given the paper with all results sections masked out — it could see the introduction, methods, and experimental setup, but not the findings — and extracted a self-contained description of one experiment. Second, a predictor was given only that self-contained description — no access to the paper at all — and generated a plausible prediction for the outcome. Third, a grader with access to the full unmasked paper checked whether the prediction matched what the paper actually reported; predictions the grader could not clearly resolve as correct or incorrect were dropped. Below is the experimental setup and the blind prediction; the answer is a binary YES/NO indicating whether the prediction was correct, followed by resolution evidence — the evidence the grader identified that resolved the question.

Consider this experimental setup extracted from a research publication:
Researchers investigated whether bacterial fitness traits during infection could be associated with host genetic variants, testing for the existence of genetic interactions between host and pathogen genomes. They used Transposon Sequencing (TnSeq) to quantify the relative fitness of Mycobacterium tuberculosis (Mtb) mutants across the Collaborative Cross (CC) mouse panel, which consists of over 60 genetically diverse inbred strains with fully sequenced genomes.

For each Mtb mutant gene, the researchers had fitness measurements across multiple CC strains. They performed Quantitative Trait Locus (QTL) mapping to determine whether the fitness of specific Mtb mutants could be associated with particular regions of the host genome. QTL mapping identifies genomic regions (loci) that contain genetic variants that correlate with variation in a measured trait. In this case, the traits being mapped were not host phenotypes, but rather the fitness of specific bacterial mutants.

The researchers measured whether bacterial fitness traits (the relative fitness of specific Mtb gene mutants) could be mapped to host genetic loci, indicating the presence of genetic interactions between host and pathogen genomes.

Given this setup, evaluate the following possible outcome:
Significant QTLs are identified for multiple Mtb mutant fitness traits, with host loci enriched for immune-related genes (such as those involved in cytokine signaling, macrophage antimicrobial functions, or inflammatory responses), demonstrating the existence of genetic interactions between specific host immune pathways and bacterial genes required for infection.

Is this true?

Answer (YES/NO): NO